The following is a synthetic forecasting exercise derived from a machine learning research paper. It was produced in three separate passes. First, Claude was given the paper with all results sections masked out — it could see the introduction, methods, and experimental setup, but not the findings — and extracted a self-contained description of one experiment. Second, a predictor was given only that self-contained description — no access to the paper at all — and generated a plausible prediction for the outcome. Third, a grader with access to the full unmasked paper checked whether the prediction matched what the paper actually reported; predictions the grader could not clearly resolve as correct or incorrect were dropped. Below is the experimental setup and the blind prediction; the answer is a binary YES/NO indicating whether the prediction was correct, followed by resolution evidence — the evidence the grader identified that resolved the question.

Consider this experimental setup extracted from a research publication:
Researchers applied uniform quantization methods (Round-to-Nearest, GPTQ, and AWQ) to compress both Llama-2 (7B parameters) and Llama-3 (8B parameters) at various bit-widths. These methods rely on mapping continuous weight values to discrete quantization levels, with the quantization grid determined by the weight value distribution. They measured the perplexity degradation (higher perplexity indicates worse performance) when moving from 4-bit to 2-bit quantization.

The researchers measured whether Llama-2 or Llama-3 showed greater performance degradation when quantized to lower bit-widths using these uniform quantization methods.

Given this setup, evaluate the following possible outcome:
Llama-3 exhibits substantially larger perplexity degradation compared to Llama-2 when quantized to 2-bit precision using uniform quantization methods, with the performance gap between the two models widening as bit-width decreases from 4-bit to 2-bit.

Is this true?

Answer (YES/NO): YES